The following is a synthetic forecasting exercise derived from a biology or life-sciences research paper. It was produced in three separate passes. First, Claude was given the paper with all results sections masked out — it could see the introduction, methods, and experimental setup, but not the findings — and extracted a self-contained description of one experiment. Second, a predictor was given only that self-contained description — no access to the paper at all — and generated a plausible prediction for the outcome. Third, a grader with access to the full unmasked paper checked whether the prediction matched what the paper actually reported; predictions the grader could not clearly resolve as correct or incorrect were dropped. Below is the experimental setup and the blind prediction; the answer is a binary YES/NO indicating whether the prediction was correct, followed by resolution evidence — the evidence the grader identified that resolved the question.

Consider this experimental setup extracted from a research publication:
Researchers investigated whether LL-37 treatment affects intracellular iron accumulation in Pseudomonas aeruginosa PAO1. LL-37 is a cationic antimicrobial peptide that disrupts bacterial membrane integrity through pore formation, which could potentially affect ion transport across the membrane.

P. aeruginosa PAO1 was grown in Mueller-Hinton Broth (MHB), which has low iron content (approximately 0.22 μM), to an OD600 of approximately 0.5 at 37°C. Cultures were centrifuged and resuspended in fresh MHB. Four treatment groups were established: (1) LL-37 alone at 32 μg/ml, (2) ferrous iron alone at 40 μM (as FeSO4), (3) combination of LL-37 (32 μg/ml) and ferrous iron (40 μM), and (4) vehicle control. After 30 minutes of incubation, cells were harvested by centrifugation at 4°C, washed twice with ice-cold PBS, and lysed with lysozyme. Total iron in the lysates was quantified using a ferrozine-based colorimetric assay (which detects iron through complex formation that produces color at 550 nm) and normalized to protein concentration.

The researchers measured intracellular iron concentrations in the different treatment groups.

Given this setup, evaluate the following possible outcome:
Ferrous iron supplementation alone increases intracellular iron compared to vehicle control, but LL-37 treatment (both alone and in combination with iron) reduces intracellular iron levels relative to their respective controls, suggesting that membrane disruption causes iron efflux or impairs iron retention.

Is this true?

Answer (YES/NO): NO